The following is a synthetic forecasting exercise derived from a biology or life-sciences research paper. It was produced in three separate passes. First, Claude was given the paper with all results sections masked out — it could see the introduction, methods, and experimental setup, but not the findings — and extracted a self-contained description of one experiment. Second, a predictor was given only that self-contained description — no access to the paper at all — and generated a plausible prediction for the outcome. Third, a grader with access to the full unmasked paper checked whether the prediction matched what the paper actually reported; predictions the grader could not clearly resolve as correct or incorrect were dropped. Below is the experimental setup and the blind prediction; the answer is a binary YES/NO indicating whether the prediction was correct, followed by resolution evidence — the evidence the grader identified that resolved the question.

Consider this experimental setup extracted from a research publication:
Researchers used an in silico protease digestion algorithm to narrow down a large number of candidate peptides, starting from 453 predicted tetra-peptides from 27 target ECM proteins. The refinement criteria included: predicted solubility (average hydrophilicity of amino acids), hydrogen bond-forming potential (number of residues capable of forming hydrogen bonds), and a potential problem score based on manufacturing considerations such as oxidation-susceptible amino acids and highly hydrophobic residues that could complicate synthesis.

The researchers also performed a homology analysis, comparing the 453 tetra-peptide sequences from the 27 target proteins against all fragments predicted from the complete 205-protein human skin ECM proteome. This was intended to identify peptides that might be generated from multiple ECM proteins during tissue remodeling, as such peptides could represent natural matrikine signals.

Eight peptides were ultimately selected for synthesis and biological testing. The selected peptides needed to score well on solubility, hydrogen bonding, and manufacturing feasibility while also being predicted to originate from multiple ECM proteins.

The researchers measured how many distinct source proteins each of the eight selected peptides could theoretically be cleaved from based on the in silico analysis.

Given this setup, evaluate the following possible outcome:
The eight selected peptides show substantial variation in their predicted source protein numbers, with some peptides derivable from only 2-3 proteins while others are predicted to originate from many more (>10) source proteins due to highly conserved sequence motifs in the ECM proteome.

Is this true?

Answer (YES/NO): YES